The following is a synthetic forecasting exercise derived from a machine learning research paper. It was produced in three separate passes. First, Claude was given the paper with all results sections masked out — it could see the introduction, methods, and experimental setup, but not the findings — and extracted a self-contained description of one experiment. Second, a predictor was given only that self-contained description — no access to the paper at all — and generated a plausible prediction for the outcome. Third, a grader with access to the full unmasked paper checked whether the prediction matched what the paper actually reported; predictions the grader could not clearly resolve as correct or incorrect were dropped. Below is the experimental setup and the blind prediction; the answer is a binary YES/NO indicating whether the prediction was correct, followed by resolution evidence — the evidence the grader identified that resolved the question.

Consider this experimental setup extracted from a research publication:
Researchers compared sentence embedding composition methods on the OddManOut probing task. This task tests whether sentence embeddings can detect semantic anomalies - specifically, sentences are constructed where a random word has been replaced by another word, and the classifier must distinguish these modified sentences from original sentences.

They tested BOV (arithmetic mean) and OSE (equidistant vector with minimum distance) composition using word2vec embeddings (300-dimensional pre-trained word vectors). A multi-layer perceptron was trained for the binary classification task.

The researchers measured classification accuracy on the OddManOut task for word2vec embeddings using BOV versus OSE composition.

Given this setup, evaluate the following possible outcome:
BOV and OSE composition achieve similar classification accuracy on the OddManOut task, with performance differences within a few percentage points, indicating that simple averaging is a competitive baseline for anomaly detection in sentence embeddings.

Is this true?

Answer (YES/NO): NO